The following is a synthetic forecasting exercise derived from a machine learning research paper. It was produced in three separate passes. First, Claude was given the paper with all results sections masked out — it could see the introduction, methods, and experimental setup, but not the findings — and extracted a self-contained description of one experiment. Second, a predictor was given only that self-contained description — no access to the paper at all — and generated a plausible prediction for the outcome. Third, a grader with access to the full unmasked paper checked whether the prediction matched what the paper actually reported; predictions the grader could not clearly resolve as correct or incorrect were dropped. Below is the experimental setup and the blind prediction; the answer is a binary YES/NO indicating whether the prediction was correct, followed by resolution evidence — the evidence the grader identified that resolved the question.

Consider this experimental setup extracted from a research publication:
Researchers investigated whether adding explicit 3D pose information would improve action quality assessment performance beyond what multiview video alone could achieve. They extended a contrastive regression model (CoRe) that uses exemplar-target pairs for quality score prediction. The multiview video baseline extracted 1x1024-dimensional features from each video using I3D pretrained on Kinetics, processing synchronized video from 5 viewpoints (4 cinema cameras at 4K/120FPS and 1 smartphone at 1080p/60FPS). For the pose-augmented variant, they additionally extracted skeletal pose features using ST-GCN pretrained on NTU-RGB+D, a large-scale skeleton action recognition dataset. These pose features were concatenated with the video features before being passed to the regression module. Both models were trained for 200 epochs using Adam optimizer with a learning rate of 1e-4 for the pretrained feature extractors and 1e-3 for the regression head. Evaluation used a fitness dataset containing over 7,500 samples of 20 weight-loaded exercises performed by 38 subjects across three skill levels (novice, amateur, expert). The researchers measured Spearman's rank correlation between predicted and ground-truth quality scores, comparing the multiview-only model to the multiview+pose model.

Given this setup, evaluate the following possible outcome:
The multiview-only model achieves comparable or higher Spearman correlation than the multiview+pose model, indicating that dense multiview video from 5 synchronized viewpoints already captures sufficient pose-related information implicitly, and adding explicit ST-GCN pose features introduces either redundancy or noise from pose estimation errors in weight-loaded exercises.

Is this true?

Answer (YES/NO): NO